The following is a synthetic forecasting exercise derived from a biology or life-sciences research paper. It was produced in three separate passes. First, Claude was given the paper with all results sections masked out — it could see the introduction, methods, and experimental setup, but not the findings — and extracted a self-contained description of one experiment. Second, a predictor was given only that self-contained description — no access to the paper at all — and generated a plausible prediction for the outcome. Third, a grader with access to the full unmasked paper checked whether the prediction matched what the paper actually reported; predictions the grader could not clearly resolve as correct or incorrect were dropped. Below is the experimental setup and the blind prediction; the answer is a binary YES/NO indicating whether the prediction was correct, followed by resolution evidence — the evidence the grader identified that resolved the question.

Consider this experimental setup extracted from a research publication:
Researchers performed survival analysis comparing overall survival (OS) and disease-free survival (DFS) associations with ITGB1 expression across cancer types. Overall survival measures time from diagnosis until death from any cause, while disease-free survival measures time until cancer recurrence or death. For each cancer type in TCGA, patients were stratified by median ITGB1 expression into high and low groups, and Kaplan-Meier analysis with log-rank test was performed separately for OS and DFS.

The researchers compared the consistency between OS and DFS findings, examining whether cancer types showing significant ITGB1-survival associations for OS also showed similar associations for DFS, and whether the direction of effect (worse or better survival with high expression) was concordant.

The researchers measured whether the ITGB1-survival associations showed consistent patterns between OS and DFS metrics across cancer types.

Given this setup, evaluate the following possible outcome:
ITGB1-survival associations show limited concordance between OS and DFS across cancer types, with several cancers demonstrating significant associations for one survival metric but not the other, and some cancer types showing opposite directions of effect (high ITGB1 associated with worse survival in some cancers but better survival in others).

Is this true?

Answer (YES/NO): NO